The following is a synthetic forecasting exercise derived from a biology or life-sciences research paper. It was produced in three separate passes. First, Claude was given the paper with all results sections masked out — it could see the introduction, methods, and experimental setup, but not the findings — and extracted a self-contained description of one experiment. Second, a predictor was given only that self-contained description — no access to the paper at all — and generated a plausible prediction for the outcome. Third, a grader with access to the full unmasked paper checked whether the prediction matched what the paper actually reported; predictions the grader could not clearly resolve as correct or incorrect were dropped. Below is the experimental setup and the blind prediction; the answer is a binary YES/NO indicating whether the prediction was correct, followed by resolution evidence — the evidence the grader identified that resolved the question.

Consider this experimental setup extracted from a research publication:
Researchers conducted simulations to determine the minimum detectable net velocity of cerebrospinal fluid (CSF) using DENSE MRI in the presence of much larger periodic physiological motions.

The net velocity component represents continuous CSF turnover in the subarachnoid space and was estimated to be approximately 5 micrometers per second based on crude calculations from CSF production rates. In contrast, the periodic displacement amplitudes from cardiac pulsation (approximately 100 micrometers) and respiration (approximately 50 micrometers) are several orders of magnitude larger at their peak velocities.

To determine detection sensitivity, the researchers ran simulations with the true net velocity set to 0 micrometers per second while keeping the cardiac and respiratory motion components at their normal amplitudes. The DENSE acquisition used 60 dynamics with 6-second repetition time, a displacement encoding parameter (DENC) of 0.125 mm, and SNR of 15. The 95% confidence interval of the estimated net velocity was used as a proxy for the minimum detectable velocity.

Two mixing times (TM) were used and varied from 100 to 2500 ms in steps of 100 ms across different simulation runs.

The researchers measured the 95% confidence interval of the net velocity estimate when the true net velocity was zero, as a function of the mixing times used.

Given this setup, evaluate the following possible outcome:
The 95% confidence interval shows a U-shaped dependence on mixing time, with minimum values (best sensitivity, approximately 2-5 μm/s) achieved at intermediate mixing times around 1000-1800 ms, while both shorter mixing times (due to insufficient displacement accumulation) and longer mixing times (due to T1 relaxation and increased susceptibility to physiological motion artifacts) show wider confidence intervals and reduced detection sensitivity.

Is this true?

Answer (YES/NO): NO